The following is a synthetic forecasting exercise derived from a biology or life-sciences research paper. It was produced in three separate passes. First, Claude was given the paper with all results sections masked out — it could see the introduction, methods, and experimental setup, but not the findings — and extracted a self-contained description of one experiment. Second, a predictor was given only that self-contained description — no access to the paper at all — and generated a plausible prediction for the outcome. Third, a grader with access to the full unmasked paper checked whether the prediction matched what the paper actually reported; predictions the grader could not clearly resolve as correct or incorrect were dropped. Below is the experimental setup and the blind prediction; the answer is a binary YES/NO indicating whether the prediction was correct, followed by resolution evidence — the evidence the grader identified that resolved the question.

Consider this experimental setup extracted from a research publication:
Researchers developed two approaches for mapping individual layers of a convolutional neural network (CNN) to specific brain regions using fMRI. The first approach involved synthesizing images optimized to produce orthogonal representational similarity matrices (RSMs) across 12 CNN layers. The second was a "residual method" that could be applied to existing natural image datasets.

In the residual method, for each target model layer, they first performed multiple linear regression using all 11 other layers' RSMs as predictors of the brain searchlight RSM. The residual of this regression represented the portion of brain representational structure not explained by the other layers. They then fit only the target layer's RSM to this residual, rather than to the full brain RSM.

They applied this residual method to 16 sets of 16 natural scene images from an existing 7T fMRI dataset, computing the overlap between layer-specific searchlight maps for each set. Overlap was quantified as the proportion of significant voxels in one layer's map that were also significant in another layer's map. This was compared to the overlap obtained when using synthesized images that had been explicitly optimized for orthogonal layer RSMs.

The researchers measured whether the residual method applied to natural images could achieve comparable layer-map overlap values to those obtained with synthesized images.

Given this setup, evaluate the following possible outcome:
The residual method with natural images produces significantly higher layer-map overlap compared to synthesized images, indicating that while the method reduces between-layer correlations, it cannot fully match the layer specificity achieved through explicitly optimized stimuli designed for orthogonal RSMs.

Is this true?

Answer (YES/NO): NO